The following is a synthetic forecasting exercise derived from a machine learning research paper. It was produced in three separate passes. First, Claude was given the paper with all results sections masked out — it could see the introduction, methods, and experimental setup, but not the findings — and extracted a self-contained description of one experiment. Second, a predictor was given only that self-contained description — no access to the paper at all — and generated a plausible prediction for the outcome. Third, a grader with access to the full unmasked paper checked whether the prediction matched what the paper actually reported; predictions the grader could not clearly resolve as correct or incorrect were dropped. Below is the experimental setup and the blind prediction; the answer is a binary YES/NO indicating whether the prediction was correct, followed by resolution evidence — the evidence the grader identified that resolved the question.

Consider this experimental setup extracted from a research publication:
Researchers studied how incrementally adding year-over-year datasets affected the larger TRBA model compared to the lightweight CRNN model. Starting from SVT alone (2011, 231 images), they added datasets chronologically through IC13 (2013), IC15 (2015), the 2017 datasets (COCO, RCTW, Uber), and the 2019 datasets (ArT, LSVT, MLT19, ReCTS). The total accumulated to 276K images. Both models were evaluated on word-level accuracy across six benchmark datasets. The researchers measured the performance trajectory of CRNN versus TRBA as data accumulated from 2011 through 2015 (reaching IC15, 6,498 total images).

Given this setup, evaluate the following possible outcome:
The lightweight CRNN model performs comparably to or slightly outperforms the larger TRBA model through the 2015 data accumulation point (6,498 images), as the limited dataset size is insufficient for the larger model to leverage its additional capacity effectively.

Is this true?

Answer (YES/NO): NO